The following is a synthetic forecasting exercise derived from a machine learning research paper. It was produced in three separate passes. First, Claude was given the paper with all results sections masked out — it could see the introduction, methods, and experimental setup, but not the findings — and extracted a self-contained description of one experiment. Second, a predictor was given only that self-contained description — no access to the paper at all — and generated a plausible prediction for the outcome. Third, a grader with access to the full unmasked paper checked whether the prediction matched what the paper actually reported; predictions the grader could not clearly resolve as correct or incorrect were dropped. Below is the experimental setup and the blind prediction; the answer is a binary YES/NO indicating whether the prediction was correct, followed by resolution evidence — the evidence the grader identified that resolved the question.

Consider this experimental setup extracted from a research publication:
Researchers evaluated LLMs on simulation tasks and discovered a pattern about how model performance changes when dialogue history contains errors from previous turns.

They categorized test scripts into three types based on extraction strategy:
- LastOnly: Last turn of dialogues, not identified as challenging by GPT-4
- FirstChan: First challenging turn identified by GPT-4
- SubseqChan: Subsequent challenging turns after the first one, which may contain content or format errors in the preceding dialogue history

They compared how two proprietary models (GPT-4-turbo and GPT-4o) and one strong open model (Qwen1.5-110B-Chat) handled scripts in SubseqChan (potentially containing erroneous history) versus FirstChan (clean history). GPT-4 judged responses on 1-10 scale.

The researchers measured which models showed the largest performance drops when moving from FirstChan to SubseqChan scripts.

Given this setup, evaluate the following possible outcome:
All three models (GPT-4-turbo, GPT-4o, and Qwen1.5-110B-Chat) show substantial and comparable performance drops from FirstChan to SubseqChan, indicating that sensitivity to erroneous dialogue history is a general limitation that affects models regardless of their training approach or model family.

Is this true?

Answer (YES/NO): NO